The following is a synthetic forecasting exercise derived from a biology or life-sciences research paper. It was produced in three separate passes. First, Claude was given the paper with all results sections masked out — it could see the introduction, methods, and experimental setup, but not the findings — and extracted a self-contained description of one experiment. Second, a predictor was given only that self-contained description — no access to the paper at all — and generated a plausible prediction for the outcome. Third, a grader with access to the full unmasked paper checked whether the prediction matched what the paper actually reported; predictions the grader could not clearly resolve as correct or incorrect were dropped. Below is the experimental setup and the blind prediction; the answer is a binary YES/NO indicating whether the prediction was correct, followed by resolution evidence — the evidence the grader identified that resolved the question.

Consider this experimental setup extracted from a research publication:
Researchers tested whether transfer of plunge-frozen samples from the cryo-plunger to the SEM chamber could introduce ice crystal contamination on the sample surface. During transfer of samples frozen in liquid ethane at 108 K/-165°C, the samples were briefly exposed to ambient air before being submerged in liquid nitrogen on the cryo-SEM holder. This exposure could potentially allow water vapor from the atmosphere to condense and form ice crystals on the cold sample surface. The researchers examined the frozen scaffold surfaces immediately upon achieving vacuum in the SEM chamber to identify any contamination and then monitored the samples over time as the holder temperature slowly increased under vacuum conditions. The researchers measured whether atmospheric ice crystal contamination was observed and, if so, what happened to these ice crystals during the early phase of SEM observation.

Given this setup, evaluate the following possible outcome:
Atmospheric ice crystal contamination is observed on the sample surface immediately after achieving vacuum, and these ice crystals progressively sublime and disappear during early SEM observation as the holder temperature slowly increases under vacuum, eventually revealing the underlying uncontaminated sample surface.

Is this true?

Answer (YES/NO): YES